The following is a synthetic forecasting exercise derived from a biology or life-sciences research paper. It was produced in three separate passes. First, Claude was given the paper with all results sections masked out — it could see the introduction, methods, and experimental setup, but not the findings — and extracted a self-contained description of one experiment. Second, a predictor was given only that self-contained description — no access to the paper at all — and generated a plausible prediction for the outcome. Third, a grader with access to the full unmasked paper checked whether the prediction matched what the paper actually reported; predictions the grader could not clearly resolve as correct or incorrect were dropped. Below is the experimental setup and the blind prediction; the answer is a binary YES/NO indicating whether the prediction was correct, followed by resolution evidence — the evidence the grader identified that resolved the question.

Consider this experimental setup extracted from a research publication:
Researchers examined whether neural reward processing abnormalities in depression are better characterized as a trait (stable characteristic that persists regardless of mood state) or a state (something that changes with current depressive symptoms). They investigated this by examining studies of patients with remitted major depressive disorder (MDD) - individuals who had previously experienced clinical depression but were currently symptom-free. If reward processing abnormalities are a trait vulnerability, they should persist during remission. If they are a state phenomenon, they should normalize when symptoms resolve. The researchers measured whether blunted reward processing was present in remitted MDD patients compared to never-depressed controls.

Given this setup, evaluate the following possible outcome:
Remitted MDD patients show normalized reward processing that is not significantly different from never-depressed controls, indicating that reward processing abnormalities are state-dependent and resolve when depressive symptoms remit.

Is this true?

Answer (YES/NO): NO